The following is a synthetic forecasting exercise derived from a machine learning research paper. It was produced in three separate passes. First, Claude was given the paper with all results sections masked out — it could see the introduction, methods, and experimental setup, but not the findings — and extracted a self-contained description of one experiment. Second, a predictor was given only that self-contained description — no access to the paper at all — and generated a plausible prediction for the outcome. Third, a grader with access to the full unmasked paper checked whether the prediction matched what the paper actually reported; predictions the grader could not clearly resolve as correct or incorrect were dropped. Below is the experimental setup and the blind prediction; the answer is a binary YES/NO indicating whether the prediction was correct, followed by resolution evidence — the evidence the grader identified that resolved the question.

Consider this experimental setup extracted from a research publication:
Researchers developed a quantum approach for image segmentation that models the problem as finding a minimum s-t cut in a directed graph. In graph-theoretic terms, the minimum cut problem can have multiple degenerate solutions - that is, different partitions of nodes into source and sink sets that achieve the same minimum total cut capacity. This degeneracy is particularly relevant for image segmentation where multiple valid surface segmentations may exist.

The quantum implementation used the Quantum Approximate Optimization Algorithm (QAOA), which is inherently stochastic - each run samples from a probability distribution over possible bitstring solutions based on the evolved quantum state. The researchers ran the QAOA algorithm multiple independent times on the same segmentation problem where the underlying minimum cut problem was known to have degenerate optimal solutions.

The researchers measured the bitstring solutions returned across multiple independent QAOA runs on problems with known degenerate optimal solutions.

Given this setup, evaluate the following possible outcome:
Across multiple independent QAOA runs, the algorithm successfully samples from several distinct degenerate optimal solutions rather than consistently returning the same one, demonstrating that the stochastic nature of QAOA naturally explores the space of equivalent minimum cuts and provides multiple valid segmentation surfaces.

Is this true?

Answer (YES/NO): YES